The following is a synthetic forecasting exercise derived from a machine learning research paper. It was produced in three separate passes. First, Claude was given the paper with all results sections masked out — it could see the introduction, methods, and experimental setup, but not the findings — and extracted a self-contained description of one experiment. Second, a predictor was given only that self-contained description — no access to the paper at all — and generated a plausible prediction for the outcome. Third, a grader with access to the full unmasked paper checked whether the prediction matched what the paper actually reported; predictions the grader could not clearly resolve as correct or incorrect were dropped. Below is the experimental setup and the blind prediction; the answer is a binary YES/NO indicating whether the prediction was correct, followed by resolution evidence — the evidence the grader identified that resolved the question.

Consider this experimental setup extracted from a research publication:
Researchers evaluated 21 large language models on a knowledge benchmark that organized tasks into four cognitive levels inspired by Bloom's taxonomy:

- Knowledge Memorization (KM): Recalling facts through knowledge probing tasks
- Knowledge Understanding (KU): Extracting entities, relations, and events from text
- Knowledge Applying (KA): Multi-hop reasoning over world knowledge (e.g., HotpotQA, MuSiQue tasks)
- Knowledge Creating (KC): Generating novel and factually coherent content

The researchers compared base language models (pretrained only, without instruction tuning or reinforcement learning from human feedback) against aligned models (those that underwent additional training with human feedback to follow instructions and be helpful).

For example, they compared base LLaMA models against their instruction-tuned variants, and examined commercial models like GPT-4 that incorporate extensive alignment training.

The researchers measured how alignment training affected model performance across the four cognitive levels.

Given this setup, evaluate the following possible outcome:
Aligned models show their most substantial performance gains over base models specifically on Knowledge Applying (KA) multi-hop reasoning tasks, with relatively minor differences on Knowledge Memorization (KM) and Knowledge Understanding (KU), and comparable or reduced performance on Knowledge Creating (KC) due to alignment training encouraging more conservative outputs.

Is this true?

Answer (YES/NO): NO